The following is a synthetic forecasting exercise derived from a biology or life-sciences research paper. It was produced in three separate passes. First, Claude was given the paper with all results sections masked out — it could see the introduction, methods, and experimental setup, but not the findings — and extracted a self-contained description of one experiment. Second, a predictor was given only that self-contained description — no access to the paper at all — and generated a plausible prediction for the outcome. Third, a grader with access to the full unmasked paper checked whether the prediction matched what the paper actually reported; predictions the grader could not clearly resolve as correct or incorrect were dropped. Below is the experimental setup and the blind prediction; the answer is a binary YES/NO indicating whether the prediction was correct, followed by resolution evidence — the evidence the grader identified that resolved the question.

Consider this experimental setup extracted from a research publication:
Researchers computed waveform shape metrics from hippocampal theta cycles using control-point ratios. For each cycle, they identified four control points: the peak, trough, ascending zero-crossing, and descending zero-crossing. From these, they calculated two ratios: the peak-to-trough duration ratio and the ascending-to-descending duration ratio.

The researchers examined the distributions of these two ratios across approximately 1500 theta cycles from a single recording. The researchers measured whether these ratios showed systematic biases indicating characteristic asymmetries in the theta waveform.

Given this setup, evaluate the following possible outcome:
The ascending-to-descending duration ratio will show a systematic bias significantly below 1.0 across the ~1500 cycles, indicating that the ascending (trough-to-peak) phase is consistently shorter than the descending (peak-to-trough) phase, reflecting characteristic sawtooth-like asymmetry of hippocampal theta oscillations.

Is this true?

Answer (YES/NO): YES